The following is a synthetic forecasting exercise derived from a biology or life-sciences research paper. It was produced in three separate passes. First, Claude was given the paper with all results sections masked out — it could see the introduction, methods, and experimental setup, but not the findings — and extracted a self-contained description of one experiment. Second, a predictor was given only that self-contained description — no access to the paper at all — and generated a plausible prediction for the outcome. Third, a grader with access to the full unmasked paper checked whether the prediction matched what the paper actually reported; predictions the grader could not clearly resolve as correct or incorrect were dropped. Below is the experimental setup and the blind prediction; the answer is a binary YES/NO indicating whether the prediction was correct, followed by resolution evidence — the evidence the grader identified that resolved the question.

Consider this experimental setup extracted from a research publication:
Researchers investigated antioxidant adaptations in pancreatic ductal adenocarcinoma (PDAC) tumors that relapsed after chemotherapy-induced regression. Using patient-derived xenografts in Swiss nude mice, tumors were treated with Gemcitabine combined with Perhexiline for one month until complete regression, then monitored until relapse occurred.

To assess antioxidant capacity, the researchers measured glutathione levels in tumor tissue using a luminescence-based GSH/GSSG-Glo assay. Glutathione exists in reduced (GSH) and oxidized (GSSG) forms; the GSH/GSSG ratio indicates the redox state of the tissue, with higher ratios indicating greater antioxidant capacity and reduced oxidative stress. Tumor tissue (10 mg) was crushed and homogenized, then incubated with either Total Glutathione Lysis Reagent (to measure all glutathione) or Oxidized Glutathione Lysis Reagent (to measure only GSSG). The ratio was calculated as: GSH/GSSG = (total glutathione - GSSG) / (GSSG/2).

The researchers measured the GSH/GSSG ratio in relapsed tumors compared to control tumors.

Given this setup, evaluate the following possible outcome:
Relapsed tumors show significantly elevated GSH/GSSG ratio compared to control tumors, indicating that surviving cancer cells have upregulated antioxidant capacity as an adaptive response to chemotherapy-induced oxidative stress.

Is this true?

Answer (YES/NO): YES